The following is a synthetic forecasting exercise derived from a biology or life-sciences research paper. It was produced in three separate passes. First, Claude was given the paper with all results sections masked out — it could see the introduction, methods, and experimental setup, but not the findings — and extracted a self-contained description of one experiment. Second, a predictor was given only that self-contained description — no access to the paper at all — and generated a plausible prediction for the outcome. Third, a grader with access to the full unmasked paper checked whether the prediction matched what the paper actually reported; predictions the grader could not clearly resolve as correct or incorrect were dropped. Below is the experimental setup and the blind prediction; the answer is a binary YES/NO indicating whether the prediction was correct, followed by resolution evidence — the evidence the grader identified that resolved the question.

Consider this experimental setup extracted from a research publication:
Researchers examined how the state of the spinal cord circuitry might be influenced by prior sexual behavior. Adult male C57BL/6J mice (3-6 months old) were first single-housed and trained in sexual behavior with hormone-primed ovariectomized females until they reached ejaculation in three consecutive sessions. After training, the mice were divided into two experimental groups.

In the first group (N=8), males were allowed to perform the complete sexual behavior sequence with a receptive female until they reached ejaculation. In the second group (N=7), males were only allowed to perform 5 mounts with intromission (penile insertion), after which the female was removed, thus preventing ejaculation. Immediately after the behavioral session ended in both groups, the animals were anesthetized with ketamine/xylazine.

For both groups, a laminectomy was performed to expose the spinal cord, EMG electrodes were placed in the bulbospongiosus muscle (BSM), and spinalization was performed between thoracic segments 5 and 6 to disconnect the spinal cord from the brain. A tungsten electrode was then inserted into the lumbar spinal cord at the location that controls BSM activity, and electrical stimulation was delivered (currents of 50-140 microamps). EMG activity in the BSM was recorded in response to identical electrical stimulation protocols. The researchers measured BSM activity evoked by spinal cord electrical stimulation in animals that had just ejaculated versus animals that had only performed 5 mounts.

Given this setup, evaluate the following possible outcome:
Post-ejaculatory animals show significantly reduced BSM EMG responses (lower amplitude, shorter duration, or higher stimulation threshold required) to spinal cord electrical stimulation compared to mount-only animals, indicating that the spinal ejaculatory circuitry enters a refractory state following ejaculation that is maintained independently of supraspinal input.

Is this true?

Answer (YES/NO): YES